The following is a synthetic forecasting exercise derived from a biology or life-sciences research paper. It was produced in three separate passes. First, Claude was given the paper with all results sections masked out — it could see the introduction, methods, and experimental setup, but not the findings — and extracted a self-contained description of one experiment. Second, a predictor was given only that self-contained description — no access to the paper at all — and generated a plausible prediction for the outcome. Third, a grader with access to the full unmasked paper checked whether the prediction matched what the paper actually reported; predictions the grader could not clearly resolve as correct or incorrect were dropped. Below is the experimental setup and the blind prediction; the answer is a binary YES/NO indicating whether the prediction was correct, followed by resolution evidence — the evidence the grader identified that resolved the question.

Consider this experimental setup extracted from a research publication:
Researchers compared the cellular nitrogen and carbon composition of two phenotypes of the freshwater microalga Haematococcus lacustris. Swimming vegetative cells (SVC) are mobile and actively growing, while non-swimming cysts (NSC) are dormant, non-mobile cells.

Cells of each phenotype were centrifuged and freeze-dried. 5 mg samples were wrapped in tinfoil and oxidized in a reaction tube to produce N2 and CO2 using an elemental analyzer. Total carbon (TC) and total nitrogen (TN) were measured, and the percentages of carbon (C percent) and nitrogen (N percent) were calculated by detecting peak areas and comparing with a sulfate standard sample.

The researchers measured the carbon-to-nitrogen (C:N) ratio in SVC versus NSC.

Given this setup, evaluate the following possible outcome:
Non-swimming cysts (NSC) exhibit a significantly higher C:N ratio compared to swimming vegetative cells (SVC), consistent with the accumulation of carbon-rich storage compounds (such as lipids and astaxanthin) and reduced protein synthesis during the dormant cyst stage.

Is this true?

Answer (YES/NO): NO